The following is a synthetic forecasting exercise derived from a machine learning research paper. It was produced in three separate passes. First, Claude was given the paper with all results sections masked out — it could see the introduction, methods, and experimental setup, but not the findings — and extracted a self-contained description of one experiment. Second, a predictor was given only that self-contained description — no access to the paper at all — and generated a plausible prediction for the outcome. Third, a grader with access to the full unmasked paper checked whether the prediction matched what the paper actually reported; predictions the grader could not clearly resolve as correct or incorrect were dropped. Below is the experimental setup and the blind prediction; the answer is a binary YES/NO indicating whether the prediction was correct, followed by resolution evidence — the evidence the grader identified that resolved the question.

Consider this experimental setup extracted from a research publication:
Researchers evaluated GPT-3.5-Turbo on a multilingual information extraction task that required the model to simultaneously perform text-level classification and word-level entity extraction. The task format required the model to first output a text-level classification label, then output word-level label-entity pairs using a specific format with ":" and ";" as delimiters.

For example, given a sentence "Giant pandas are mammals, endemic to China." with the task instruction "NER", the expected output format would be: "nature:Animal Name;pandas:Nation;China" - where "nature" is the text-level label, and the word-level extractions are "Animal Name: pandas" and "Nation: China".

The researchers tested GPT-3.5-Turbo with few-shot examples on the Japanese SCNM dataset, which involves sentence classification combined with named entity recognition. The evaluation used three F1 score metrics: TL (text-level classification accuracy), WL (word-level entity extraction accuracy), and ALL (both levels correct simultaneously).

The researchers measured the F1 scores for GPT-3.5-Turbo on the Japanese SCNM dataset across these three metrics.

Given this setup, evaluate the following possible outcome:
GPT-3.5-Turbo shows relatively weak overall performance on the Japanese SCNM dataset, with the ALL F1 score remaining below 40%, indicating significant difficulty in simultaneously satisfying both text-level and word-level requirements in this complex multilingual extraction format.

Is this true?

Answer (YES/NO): YES